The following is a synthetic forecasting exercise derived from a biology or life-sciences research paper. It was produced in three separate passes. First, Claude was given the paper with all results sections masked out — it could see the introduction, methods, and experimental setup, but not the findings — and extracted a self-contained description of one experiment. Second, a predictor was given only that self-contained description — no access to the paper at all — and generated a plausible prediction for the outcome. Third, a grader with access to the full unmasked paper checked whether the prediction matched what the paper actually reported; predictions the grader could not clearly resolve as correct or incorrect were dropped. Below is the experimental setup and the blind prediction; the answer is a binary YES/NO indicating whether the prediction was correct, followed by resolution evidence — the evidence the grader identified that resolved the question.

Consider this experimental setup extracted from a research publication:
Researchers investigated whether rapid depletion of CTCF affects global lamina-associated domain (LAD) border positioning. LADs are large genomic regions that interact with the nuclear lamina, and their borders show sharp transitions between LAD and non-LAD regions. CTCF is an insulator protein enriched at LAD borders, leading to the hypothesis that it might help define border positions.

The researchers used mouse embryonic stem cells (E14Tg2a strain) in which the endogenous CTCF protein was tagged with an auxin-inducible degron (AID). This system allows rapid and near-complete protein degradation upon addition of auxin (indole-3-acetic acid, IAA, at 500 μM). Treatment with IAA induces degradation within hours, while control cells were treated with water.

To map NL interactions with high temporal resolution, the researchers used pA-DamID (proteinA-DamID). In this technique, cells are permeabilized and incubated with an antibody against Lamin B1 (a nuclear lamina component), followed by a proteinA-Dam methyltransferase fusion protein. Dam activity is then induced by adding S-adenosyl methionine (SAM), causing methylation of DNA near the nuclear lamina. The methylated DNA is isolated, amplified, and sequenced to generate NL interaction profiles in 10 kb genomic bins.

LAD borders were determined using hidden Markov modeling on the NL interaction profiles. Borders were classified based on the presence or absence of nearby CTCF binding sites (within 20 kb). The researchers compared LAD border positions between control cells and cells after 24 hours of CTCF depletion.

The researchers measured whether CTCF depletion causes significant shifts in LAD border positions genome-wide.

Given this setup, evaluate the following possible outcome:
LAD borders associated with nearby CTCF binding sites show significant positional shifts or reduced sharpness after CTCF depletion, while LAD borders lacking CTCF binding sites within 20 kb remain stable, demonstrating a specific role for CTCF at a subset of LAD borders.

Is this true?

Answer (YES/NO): NO